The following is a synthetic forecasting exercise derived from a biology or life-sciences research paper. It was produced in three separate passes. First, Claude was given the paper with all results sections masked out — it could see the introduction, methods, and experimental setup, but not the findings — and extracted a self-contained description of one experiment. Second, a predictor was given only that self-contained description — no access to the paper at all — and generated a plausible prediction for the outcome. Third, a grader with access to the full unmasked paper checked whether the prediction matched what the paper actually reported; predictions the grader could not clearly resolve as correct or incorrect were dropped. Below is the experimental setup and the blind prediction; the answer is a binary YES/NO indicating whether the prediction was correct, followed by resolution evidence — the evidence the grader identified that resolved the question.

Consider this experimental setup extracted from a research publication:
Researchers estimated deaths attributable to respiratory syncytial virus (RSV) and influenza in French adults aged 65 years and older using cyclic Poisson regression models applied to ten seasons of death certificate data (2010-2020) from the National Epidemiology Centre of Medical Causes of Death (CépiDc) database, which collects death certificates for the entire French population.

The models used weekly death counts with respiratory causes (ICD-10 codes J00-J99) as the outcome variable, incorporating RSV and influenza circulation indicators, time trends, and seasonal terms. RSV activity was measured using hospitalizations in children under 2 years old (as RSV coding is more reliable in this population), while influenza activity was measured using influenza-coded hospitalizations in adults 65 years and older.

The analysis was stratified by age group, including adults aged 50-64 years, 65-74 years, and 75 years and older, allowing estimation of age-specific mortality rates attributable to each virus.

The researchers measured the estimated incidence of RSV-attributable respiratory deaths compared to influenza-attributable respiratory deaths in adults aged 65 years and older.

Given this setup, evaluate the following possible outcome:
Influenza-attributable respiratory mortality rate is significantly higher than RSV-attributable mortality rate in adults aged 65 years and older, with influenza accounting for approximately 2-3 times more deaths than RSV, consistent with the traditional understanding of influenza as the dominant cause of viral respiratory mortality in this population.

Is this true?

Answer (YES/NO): YES